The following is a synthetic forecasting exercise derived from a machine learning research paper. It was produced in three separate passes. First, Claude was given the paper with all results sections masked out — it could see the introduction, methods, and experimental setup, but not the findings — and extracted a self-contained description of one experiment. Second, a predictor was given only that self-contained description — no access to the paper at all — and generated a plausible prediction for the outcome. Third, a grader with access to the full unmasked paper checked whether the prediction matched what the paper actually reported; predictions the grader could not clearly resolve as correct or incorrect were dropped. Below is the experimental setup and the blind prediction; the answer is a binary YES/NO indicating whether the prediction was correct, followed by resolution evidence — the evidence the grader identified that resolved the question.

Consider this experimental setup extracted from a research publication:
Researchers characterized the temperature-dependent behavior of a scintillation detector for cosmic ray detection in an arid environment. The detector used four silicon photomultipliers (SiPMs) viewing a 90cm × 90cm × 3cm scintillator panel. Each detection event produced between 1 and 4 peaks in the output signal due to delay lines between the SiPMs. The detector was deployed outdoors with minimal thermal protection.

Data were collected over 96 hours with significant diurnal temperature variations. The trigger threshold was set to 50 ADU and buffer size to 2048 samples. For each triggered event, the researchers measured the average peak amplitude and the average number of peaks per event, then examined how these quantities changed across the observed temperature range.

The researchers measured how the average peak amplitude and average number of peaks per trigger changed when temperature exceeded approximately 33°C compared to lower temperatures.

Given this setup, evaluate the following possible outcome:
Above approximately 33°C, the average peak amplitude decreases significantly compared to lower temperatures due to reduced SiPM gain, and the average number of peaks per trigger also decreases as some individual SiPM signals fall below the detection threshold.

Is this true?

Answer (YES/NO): NO